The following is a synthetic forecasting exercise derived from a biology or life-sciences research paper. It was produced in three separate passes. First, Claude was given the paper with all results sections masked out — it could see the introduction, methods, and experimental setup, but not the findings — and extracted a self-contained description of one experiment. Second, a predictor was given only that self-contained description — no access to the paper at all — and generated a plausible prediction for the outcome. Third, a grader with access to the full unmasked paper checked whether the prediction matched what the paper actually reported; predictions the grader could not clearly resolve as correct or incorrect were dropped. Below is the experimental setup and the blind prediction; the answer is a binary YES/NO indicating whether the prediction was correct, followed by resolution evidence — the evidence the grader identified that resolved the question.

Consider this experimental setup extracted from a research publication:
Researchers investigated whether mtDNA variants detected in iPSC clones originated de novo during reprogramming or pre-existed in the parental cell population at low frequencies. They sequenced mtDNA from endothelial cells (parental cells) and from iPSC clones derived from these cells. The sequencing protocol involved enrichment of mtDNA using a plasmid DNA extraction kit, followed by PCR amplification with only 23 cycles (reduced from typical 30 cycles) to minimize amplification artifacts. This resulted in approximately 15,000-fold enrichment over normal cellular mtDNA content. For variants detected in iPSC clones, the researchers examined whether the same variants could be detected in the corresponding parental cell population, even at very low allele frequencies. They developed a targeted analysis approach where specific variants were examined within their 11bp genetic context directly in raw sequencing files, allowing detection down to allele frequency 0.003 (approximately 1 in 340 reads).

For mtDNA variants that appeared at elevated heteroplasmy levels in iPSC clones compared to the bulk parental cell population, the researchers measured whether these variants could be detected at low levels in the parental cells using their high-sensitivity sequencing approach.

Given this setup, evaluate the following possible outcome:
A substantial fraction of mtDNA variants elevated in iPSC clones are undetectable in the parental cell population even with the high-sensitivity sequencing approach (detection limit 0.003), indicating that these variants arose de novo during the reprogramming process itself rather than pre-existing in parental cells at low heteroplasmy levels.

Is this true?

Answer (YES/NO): NO